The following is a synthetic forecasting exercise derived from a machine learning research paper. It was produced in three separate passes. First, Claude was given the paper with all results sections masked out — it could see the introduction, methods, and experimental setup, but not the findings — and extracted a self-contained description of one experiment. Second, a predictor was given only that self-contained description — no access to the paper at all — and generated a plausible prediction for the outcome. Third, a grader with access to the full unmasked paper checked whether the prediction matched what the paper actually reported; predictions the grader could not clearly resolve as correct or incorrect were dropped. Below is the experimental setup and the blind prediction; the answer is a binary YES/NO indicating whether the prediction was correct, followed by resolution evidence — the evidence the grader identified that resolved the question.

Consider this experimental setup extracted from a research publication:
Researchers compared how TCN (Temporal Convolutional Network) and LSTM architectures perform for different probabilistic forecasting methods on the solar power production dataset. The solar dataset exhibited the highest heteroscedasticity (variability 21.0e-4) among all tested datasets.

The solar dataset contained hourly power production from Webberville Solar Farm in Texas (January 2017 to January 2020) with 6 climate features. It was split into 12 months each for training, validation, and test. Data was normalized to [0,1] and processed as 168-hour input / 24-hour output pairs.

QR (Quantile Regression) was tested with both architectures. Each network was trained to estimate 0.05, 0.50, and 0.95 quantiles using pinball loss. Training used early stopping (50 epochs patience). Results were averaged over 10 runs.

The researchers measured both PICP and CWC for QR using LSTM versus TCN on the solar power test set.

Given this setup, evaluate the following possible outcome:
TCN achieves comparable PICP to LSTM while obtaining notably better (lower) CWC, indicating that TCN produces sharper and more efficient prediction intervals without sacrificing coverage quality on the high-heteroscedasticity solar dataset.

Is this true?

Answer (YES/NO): NO